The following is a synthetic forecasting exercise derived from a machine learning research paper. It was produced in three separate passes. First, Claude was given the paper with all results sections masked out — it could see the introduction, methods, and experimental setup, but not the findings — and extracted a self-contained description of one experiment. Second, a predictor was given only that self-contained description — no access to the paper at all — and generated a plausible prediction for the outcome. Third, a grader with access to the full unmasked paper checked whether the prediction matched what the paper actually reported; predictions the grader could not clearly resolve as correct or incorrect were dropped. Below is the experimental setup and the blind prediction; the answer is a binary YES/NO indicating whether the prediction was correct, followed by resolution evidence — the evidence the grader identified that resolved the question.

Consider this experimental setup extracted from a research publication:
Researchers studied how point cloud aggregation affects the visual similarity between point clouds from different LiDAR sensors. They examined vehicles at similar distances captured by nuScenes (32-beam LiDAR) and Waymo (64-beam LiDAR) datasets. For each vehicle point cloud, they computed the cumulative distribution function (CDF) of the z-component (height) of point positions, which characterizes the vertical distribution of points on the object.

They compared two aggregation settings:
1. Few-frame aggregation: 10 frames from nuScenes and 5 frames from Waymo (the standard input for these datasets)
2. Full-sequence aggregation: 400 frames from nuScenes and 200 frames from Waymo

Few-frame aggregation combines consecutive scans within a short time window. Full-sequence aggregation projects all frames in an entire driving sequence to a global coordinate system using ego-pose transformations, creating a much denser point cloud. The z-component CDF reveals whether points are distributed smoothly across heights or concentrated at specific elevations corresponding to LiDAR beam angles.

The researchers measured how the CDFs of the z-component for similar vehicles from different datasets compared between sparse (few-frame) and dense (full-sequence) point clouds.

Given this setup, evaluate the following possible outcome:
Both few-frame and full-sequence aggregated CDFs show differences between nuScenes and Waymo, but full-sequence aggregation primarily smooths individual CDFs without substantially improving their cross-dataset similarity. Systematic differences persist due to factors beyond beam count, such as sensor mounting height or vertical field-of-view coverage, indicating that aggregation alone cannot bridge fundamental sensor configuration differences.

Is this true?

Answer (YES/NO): NO